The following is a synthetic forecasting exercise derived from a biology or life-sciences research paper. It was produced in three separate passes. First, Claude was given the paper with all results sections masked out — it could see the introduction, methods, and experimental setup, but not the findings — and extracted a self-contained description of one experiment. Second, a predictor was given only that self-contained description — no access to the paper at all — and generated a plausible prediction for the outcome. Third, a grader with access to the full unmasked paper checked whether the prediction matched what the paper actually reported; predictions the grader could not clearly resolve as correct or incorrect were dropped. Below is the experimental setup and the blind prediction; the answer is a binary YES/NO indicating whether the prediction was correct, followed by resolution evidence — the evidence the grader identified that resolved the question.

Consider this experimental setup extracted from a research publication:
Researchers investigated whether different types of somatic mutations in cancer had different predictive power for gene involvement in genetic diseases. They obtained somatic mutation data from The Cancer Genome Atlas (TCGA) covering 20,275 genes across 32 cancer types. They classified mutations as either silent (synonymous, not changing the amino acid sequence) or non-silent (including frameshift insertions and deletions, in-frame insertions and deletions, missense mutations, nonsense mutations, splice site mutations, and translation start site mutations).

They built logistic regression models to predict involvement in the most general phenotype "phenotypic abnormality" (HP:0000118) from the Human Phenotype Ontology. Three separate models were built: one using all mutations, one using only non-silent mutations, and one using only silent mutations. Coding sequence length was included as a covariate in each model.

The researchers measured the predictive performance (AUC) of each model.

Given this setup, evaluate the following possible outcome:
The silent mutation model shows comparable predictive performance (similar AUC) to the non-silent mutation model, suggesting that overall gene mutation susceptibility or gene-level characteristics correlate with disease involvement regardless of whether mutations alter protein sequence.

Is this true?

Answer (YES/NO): NO